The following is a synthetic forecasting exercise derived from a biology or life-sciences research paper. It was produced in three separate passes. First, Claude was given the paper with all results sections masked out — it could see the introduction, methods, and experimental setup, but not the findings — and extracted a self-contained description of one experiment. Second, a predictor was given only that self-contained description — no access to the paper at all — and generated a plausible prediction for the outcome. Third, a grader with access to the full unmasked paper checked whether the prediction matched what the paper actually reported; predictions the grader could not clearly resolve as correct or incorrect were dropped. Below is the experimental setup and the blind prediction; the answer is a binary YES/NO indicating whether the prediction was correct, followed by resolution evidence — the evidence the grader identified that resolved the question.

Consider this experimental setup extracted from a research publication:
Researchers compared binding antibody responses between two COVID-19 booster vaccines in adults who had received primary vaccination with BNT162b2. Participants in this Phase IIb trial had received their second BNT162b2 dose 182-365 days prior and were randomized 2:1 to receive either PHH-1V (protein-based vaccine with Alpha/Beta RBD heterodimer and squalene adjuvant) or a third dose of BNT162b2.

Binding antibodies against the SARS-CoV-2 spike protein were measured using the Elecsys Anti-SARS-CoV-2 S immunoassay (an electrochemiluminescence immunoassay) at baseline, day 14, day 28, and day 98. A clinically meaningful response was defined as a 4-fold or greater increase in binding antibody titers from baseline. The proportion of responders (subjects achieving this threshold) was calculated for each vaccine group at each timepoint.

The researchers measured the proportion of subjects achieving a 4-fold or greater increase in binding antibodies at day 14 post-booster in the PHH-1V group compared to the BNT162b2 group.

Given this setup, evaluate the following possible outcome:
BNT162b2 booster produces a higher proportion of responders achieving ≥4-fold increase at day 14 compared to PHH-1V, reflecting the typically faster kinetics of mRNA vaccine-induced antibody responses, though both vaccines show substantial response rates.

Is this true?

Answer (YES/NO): NO